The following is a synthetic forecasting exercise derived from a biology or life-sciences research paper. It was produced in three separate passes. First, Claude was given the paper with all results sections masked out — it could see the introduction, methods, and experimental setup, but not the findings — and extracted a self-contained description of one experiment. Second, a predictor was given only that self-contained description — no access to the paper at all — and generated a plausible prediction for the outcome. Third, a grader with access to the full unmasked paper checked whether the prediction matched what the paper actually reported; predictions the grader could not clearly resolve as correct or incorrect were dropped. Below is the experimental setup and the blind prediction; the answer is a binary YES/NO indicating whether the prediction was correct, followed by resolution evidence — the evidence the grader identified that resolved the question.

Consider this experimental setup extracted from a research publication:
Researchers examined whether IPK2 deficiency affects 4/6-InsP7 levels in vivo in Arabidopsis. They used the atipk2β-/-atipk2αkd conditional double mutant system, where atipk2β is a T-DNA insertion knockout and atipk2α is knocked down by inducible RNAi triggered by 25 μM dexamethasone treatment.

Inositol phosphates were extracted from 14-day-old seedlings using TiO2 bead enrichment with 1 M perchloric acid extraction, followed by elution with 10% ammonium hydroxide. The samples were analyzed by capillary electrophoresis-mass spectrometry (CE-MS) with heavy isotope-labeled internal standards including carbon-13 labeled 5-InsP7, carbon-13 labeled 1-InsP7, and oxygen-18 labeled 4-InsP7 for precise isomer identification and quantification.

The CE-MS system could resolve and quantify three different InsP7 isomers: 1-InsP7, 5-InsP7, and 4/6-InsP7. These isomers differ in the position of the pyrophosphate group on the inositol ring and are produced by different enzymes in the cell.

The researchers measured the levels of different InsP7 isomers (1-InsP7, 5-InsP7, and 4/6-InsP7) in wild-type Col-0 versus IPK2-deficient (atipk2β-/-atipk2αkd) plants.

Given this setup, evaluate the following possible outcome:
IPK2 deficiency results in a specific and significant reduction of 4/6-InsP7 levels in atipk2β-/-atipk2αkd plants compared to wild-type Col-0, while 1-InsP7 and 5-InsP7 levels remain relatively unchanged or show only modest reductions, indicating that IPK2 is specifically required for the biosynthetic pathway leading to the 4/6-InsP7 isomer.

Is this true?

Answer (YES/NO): YES